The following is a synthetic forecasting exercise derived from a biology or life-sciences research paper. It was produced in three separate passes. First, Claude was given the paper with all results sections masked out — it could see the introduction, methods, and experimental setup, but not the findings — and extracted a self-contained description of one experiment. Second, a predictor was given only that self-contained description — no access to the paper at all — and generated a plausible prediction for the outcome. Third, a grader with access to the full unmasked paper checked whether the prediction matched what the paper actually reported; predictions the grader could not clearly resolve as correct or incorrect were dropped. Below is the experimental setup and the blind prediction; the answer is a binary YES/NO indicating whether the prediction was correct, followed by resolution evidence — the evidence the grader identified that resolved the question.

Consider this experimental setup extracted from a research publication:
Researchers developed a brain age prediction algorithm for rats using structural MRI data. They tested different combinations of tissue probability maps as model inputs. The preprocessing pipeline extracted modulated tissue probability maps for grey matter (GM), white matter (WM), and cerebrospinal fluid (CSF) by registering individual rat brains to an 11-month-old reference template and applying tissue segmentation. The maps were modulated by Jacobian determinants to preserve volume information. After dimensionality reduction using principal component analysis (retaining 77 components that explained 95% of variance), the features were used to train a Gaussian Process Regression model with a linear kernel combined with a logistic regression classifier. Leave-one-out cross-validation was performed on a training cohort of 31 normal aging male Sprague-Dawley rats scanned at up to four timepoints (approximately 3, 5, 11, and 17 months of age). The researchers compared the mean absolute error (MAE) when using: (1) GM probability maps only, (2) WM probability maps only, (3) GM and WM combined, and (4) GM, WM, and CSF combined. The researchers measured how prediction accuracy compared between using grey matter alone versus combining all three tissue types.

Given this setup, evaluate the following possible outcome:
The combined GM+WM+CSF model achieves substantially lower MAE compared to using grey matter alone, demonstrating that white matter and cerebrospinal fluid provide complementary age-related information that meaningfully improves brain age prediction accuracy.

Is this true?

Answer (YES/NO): NO